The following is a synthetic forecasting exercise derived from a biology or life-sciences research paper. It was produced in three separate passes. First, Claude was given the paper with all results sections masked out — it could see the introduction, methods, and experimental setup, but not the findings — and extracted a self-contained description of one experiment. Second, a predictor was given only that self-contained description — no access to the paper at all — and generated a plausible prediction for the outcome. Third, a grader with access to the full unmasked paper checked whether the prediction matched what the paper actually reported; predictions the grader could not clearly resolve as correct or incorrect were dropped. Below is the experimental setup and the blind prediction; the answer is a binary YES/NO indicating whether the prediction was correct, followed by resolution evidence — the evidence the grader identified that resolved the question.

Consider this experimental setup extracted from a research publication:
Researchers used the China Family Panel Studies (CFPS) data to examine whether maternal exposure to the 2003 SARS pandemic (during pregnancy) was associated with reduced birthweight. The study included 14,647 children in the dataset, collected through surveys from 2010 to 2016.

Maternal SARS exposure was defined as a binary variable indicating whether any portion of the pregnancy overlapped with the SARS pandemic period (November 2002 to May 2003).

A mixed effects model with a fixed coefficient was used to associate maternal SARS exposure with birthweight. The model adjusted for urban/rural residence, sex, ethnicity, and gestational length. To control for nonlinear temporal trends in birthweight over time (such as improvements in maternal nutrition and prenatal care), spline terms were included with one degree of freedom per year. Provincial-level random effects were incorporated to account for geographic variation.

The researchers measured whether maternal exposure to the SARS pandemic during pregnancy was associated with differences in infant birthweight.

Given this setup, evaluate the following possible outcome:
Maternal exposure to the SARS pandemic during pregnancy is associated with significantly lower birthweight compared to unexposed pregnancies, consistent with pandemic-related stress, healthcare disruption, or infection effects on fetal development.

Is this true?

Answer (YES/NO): NO